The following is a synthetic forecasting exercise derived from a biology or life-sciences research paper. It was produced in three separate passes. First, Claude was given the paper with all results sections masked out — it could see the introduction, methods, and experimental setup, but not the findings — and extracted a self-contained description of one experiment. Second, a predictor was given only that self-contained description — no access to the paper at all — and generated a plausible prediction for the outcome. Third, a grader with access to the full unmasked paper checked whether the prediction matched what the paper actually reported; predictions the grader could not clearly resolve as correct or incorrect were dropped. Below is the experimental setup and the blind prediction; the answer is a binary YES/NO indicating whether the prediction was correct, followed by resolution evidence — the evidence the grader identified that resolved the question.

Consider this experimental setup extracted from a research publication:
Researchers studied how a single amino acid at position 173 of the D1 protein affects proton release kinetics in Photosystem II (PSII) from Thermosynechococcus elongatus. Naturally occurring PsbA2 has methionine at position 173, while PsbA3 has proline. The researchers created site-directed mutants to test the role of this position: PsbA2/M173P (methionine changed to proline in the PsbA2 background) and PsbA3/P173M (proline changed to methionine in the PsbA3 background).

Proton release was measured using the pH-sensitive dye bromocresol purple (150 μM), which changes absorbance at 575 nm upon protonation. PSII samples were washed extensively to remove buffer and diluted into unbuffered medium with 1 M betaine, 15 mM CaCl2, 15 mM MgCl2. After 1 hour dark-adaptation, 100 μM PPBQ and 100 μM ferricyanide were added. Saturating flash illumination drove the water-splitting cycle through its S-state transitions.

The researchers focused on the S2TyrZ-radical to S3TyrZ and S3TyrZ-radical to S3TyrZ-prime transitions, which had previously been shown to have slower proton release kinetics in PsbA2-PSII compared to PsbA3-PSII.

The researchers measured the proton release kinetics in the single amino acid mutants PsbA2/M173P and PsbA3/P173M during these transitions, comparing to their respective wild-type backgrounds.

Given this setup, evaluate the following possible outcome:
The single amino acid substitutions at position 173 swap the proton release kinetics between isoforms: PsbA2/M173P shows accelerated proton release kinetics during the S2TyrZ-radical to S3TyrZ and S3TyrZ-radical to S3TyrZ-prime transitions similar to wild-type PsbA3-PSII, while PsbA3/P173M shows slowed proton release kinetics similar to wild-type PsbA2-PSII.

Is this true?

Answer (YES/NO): NO